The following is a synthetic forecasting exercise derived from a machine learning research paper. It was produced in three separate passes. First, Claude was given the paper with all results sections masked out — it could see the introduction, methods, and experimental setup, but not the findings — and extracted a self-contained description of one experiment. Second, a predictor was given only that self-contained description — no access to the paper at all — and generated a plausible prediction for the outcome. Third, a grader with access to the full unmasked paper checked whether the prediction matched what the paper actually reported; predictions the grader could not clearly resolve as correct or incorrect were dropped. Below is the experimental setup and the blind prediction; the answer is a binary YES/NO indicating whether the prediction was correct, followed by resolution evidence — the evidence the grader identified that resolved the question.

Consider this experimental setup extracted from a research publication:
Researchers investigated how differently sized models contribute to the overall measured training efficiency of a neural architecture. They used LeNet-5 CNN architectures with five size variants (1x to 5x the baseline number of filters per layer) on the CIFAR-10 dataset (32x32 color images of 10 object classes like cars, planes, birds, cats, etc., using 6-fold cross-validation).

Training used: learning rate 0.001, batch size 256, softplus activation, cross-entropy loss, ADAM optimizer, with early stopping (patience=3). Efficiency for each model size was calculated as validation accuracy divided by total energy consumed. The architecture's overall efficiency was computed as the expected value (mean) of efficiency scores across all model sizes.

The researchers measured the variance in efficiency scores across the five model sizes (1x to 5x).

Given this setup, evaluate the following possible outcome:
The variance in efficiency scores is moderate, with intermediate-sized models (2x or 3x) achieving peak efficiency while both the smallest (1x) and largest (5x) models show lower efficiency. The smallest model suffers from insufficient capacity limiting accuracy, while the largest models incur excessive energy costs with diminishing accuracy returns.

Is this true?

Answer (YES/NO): YES